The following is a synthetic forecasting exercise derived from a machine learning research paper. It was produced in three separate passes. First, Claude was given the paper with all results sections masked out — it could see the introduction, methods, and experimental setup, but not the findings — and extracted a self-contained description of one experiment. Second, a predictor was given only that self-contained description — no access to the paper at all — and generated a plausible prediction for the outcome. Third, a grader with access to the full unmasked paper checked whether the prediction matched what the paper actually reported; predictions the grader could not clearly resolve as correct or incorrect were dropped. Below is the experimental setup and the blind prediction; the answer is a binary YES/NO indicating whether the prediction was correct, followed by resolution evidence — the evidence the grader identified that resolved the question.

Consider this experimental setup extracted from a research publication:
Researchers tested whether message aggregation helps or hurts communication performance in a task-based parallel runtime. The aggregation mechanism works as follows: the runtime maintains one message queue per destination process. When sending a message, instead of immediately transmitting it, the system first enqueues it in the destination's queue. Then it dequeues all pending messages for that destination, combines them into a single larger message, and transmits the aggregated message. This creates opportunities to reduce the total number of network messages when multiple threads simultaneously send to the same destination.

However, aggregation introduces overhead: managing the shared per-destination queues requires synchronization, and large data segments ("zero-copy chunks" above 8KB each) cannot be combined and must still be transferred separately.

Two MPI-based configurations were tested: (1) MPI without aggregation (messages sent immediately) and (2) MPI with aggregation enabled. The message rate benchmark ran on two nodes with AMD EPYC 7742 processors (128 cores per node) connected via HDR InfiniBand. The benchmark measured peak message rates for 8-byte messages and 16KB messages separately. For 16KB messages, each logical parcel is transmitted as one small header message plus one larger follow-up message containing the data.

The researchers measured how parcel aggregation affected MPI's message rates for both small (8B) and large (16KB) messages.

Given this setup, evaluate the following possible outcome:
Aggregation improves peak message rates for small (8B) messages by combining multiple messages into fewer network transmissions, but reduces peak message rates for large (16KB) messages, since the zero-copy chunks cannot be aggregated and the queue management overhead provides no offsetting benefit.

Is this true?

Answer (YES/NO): YES